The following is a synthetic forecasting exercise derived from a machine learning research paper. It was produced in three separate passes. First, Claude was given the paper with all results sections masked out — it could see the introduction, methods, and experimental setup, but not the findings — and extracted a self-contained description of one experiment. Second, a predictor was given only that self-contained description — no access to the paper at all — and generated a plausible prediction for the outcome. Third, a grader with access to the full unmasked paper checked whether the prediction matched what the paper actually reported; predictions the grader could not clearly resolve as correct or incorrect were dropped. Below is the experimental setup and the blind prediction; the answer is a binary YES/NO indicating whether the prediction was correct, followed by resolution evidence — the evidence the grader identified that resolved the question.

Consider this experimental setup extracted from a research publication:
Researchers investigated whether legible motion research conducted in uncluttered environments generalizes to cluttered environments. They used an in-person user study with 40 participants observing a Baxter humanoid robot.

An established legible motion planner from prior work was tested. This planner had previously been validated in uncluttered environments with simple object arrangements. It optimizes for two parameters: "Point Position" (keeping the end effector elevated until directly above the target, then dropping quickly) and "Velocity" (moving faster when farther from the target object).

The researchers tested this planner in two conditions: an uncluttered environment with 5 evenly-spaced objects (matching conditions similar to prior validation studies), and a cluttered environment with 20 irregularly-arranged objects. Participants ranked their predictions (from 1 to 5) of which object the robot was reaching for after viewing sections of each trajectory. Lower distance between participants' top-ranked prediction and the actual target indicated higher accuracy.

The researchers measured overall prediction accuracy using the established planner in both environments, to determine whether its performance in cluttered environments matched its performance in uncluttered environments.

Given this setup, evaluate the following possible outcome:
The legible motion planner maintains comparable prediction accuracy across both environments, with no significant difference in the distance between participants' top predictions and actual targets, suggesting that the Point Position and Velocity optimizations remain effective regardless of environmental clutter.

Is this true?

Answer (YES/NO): NO